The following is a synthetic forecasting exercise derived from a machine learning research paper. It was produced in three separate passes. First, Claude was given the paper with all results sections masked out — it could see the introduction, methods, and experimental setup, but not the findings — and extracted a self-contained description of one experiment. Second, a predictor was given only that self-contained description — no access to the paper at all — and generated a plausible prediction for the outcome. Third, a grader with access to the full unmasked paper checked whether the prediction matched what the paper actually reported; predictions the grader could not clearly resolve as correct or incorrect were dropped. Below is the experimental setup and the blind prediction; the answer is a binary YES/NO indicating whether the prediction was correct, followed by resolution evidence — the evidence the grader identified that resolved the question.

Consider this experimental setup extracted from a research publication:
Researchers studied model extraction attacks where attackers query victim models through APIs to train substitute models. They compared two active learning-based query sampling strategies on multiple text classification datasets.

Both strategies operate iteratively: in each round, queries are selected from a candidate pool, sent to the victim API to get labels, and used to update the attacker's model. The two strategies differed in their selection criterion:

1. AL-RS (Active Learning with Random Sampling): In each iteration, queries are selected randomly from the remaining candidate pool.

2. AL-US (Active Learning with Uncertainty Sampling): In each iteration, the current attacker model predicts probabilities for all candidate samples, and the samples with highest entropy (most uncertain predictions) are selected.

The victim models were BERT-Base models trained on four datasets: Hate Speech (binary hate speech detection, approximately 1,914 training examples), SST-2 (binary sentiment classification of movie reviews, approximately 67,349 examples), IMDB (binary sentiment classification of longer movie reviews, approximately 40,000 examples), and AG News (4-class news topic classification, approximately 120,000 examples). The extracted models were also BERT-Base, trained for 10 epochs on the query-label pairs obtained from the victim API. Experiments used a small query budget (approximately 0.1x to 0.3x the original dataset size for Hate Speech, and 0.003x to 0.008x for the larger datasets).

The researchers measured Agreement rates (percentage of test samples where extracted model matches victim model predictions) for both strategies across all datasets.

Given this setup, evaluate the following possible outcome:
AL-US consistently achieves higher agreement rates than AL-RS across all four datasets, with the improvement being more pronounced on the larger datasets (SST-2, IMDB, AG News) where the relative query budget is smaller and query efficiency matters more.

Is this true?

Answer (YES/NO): NO